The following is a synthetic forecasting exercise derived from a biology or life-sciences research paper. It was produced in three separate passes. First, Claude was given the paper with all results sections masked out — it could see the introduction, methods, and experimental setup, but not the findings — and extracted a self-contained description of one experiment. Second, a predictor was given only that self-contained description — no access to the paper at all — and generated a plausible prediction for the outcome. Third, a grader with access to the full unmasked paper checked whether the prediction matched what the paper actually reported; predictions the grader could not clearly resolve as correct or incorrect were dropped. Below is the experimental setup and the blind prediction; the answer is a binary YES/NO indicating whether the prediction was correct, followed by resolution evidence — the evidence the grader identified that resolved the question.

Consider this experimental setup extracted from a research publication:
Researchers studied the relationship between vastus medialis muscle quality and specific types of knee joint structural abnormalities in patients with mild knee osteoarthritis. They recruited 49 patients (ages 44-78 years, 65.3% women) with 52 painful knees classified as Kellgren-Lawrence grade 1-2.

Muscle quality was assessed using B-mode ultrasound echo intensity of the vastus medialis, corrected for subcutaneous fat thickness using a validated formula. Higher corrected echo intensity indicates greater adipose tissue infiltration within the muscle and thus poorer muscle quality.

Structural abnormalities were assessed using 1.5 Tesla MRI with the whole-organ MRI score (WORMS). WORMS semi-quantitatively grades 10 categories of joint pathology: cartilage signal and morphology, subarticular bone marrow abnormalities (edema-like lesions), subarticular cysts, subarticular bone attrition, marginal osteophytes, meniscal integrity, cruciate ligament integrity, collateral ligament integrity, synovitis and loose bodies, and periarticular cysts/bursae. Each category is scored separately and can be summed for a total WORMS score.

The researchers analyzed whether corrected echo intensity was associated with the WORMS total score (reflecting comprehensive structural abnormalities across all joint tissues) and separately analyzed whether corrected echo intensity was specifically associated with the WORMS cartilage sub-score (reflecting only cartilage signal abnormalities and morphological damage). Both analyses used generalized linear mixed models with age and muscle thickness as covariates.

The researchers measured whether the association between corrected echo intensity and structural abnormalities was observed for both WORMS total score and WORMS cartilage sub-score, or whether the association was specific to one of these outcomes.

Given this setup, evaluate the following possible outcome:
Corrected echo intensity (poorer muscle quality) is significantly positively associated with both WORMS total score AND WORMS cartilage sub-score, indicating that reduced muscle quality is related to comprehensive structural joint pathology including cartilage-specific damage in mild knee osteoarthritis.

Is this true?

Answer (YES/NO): YES